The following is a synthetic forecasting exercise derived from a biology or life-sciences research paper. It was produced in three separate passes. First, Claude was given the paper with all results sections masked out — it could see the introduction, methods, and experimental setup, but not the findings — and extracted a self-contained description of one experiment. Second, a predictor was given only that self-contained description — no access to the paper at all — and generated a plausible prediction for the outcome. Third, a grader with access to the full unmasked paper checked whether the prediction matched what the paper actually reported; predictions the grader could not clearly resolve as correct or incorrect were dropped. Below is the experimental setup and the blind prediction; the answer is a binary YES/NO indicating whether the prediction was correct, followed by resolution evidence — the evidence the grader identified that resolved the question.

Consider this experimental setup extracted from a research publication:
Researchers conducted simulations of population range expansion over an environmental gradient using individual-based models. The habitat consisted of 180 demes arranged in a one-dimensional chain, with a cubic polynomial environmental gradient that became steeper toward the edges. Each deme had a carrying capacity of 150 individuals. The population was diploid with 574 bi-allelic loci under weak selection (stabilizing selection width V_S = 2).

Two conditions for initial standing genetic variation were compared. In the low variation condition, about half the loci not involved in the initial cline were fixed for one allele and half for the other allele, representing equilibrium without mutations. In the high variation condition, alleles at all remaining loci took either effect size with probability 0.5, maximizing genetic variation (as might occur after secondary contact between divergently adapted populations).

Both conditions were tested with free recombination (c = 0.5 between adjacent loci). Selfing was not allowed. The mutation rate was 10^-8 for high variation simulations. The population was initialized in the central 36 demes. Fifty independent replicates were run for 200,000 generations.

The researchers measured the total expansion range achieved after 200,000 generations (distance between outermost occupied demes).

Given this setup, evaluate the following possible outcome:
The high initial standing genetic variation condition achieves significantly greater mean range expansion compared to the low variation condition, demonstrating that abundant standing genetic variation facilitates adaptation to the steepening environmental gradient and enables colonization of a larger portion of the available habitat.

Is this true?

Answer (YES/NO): NO